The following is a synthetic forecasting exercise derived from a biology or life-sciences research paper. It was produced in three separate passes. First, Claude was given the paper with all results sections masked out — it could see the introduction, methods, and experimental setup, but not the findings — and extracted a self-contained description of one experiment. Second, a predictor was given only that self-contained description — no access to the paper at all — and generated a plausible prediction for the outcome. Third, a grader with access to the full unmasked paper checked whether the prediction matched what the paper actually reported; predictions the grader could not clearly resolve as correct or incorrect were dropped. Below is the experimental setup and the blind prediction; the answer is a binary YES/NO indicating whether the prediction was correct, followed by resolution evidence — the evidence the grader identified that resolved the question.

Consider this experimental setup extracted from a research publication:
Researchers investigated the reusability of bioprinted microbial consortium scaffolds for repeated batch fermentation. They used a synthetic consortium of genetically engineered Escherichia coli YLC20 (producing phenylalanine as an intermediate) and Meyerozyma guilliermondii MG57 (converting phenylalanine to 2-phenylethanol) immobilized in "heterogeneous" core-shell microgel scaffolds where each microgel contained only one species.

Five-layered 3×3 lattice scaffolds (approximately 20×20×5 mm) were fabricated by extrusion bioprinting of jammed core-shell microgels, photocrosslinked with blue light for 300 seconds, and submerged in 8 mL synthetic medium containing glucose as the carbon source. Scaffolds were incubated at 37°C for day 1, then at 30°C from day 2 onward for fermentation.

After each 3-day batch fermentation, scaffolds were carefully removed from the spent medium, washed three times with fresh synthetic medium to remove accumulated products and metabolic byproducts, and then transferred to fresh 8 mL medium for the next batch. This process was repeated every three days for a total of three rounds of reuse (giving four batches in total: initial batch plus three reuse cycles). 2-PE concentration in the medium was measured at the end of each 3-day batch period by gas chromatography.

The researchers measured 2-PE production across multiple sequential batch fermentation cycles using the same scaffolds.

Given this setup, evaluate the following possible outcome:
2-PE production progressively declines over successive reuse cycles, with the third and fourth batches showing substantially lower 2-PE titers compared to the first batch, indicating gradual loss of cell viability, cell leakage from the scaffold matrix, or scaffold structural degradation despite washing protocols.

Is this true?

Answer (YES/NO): YES